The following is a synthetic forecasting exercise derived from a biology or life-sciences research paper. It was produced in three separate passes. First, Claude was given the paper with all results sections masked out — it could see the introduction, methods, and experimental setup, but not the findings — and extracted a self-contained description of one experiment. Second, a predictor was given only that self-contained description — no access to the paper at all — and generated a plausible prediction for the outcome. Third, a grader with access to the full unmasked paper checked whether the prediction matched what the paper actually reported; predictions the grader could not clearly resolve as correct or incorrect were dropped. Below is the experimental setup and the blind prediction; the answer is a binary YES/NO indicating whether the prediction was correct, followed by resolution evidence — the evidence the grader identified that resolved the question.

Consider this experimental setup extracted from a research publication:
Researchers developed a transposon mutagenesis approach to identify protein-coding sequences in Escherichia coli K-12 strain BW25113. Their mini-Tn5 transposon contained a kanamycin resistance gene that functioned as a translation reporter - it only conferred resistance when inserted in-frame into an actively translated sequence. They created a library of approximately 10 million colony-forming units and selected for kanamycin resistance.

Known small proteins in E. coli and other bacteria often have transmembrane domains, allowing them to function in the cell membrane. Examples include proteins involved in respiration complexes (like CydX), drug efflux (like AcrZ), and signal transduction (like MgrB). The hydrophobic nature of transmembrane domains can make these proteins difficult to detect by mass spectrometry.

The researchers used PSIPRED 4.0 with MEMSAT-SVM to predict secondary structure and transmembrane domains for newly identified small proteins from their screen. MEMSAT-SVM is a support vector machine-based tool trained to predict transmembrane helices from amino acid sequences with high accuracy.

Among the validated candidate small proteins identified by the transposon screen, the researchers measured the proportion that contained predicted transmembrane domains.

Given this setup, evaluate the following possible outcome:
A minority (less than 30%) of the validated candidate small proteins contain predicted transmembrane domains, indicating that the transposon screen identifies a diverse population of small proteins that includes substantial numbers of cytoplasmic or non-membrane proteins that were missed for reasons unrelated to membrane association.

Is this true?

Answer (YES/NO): NO